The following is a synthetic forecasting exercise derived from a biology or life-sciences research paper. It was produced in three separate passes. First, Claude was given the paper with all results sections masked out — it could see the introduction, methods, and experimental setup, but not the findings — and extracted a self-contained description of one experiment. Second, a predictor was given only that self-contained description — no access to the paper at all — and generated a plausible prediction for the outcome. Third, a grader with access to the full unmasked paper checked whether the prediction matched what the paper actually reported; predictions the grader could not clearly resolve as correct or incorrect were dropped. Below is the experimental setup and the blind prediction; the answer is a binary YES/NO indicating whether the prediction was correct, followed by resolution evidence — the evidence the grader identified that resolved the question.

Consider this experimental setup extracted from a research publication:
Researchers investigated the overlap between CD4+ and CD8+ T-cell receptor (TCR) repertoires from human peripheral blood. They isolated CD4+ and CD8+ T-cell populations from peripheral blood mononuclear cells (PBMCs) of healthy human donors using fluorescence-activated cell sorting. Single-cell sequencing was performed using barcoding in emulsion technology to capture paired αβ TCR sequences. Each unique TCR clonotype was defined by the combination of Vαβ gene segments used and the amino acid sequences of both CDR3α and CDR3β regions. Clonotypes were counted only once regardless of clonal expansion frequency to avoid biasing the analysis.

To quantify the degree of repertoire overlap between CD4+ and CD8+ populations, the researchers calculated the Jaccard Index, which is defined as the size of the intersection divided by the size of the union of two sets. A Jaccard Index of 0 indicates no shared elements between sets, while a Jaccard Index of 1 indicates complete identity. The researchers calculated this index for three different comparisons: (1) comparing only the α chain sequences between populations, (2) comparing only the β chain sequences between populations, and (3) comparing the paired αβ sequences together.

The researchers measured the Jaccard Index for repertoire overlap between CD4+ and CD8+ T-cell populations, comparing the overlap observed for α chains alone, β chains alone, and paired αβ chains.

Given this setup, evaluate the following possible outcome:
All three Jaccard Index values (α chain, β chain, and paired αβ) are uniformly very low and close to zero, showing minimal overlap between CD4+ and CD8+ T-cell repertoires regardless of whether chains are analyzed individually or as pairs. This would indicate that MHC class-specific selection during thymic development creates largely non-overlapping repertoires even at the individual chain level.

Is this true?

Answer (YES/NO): NO